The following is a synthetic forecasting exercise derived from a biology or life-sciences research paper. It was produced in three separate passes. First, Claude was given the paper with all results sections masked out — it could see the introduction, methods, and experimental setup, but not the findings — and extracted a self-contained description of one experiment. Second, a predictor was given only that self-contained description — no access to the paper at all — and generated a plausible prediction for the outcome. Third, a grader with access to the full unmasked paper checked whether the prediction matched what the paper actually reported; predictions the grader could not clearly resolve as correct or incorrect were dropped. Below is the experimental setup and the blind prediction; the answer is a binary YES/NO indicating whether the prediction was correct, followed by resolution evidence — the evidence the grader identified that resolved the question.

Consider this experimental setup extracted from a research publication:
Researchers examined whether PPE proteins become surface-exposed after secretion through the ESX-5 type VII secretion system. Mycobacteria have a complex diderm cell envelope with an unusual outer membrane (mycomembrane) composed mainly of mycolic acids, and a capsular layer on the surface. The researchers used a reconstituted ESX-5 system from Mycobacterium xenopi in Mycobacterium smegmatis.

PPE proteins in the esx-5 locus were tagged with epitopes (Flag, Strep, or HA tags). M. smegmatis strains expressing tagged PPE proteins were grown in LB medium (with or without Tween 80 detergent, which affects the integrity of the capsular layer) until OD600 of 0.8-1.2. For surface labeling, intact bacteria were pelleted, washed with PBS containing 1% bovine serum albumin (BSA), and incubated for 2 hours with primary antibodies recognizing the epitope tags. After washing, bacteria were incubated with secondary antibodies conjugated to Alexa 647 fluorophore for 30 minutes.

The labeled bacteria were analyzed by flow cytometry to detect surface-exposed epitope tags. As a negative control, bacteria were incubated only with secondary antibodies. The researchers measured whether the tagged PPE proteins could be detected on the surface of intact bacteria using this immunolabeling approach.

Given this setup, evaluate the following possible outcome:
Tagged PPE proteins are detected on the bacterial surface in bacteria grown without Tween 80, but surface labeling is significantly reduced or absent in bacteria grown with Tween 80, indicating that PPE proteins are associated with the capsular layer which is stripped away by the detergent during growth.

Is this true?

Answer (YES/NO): NO